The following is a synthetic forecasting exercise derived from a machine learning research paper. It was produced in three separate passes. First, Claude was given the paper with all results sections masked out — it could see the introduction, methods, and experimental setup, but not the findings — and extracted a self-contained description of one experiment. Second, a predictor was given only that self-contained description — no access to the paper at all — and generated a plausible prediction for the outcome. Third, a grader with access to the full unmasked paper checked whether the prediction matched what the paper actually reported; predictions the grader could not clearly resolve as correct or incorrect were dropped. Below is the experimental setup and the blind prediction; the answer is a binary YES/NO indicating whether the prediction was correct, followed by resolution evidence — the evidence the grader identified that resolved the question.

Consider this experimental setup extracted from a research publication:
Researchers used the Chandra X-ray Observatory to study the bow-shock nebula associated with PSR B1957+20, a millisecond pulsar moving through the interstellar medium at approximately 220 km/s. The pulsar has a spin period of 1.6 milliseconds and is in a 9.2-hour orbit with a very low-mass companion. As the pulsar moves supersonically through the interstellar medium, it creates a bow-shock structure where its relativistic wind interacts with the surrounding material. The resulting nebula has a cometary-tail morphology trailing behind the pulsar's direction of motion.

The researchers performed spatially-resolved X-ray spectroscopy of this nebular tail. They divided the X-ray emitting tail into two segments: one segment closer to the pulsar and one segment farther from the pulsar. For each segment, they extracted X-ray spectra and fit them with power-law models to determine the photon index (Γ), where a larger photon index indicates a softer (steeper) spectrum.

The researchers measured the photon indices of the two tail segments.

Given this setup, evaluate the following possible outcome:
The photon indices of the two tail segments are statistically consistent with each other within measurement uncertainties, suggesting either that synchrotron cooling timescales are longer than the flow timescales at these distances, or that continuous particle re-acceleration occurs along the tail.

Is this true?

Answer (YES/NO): NO